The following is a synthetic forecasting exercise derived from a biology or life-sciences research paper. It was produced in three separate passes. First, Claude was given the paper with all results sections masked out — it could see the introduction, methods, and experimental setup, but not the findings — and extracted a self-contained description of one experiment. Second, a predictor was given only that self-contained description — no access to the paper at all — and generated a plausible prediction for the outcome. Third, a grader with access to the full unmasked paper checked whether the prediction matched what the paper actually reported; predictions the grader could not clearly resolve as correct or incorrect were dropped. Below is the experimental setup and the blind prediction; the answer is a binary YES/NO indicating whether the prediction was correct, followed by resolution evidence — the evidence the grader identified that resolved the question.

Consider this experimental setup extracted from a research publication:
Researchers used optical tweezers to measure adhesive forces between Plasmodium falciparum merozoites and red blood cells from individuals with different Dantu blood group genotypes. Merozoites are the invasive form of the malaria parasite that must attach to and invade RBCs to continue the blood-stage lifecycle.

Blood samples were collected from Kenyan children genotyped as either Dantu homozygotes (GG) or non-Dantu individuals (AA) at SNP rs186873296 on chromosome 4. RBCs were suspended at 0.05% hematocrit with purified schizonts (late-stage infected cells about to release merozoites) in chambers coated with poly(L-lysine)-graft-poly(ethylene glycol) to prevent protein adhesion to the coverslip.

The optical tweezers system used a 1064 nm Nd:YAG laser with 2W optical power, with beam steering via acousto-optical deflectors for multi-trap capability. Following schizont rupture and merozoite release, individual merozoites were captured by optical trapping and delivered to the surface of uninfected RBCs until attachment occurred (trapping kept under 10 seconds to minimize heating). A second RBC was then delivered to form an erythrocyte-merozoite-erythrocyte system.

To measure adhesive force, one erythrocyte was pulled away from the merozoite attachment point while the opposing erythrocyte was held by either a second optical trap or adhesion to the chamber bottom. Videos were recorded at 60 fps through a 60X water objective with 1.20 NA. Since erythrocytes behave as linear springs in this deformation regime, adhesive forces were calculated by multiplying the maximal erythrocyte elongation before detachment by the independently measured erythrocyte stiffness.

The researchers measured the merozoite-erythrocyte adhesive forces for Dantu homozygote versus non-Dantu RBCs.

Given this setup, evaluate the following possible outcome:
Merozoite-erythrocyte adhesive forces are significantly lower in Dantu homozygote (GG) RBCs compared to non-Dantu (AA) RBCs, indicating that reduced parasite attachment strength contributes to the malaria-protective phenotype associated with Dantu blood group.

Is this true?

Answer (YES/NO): NO